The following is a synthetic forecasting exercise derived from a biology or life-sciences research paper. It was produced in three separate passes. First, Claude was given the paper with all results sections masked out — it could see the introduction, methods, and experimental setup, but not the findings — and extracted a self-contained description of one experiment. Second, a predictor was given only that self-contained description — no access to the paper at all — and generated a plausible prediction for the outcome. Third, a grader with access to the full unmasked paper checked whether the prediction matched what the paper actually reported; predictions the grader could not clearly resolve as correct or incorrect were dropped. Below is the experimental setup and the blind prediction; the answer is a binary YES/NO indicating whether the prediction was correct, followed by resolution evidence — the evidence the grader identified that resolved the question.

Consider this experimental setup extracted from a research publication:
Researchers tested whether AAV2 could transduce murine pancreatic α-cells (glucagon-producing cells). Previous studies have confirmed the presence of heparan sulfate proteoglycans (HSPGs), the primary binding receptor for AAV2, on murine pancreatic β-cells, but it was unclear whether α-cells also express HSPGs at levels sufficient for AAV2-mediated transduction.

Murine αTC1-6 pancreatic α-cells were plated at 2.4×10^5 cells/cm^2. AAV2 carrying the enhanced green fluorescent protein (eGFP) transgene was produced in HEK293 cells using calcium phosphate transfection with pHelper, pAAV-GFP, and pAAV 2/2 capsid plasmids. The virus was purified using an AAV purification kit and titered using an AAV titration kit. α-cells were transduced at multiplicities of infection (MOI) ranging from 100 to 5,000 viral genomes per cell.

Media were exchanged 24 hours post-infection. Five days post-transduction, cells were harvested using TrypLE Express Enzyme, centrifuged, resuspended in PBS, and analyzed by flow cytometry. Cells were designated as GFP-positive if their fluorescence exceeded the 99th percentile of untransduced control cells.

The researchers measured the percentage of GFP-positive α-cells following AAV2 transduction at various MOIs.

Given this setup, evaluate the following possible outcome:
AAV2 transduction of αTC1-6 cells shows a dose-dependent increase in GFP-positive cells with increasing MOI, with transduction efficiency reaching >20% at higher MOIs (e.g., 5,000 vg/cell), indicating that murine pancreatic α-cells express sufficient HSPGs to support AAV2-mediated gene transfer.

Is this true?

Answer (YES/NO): YES